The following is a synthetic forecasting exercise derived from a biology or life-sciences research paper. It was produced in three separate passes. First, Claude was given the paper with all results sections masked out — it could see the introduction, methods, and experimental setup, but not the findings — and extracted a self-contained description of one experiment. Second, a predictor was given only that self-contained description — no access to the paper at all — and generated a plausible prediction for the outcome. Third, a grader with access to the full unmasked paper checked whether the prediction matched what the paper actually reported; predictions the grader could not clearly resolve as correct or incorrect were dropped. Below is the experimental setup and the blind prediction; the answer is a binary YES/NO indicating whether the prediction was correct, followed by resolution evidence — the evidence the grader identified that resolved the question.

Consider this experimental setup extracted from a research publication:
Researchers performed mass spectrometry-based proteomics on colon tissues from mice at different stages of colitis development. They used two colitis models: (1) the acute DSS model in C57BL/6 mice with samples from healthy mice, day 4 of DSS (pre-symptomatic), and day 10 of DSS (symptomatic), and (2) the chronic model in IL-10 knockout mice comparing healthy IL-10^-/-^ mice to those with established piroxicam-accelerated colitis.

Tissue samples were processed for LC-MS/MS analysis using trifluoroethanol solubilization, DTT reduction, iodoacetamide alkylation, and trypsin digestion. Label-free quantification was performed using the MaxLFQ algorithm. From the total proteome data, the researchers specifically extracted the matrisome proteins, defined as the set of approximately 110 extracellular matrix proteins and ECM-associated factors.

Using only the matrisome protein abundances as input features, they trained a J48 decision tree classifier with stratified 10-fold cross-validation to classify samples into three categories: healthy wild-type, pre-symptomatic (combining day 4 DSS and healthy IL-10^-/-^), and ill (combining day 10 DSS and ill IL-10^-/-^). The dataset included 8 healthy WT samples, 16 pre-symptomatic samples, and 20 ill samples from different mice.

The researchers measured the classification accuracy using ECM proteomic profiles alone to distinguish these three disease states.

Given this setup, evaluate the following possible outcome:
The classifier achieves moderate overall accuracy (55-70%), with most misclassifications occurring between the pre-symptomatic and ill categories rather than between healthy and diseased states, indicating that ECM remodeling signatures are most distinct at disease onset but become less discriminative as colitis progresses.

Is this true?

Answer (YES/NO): NO